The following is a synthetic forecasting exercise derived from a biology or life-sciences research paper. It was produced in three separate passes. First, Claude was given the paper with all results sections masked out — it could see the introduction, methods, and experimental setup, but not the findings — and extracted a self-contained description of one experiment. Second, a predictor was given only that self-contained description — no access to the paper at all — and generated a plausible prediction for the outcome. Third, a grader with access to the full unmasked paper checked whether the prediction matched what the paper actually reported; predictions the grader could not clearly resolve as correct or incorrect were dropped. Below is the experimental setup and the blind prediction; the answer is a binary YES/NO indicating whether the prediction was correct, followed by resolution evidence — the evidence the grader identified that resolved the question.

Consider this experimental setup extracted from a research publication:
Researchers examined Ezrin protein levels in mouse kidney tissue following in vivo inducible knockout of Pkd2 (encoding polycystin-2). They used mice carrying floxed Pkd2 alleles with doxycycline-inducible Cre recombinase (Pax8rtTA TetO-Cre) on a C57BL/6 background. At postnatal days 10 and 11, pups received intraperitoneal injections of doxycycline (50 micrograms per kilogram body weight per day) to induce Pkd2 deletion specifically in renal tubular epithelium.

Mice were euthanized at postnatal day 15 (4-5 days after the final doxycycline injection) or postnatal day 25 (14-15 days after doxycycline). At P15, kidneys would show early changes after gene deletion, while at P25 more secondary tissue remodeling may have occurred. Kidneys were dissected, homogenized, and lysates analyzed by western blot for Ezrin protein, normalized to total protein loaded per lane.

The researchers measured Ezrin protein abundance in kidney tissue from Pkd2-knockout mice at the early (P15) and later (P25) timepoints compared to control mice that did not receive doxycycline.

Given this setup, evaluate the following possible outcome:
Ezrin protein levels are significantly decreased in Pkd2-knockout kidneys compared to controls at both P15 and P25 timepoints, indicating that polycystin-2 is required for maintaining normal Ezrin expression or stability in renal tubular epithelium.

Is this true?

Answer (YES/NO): YES